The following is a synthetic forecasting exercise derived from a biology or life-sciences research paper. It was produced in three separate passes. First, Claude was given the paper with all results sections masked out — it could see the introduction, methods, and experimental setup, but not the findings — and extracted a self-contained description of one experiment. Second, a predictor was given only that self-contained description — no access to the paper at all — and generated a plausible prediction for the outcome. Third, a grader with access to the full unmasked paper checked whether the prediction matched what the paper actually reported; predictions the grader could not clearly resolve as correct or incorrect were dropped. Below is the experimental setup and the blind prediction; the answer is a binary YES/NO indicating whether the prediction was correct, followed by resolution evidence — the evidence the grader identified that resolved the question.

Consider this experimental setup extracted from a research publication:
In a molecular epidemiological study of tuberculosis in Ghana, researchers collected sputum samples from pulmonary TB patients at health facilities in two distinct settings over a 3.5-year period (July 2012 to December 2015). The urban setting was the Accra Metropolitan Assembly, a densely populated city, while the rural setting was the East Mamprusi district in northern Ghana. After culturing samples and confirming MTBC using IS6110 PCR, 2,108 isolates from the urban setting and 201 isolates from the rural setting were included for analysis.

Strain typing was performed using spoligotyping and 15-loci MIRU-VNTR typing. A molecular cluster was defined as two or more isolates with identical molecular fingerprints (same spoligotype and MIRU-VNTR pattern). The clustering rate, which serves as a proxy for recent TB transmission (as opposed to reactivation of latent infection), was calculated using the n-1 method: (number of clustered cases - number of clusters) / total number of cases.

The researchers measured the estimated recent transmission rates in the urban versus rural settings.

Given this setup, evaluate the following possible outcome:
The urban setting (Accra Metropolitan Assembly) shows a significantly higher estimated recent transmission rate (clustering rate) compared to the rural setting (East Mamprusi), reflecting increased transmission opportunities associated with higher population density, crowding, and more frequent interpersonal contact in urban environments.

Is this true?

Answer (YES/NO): YES